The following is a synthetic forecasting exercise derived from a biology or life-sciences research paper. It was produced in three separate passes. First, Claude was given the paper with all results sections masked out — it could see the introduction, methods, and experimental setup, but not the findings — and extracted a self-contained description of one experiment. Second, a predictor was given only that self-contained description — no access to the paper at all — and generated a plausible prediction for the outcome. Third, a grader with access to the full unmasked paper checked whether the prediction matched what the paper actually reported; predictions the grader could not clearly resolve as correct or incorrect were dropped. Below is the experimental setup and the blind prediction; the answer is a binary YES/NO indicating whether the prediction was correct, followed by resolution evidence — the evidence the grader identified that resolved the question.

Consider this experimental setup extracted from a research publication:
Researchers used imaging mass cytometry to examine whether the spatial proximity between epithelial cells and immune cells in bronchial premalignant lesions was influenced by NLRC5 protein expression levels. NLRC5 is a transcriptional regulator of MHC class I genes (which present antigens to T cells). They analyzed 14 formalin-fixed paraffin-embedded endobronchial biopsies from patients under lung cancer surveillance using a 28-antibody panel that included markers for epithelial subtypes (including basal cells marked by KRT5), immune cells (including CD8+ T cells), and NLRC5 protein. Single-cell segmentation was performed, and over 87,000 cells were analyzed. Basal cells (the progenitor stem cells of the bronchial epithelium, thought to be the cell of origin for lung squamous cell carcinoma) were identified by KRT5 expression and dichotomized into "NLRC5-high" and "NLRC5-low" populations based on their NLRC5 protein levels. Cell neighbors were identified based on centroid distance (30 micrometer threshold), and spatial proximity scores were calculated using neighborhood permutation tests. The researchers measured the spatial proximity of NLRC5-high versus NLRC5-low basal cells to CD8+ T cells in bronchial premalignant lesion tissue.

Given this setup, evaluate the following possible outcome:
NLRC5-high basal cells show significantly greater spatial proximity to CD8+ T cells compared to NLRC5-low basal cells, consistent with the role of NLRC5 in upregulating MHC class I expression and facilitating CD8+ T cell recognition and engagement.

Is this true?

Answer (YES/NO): YES